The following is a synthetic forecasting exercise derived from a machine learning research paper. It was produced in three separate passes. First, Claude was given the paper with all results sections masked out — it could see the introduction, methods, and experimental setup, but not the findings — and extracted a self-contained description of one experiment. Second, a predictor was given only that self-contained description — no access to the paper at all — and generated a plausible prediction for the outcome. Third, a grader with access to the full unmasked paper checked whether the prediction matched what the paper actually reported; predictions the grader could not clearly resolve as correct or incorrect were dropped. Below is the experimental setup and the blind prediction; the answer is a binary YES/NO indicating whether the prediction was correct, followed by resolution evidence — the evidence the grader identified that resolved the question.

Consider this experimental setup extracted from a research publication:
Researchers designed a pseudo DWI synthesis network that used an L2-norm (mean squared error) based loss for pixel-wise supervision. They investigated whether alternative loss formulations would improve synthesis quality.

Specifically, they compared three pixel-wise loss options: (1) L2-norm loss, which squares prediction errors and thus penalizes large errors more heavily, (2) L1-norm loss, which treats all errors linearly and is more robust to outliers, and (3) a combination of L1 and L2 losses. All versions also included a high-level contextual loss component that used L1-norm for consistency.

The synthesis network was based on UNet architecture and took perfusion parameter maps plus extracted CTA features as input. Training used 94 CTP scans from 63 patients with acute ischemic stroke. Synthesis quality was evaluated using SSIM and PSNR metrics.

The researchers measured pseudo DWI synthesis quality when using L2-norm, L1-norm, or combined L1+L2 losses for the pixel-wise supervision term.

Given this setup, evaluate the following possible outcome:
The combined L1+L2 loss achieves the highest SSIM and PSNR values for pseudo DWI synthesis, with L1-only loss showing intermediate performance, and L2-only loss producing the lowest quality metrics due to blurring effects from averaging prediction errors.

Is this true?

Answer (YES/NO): NO